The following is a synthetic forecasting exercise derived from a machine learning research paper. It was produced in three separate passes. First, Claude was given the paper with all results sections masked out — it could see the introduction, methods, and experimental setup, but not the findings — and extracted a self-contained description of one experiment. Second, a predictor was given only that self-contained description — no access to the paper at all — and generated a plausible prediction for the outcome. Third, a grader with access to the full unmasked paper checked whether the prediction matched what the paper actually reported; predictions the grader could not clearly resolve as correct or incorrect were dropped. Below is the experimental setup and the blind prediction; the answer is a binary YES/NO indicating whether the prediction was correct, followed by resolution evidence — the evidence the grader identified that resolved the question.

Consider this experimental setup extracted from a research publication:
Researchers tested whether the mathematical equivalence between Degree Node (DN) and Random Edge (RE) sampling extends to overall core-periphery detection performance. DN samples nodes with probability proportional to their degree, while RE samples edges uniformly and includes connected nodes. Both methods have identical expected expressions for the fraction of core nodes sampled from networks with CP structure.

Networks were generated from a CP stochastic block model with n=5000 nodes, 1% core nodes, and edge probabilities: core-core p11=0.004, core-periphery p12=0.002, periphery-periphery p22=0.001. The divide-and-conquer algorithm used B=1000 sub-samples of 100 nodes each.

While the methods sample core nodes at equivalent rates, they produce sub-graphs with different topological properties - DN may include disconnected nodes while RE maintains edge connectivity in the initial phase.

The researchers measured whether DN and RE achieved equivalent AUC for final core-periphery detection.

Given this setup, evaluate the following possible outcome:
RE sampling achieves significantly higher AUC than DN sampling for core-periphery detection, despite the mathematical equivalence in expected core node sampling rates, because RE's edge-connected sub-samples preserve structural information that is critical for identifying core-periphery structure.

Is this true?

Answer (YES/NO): NO